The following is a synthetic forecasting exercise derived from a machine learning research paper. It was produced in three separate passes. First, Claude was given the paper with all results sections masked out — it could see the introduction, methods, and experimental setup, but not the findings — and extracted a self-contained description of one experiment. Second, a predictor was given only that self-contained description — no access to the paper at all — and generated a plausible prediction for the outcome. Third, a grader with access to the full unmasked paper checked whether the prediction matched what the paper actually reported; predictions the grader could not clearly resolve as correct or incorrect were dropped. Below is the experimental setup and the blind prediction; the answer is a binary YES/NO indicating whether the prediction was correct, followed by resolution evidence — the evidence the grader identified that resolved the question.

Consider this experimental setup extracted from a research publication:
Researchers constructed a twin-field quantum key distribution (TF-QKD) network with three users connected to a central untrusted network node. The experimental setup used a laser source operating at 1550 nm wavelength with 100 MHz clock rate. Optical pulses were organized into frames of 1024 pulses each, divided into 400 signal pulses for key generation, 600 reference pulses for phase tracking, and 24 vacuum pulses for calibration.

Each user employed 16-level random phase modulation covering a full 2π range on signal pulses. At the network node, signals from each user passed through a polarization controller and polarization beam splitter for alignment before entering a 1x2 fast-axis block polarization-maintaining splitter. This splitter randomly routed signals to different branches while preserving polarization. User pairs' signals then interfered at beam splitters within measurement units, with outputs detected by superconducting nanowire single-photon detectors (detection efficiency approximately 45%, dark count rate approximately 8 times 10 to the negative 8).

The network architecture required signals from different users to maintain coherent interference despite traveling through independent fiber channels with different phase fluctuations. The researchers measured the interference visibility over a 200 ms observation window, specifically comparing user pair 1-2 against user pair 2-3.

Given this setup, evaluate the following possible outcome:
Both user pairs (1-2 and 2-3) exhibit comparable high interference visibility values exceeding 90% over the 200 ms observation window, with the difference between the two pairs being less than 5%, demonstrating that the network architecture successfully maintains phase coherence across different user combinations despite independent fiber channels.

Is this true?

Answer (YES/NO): NO